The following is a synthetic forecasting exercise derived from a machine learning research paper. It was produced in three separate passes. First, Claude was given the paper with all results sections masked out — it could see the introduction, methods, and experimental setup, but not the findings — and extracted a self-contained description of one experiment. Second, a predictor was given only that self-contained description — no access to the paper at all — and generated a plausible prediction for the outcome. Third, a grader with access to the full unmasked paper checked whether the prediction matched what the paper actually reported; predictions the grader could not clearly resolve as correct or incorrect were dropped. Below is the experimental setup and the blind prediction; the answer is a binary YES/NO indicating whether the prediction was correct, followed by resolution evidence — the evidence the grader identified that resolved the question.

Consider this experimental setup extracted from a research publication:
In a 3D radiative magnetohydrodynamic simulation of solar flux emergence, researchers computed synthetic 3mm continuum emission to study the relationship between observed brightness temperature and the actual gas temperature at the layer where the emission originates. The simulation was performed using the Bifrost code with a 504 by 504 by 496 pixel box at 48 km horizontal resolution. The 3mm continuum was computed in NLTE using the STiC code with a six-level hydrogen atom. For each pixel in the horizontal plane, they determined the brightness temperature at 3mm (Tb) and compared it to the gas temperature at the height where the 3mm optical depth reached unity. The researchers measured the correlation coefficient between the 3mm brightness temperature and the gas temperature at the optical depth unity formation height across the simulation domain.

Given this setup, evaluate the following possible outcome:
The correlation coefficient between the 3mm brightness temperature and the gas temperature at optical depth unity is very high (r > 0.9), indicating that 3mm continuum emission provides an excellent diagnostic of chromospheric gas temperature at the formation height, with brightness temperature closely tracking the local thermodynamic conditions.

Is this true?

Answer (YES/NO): YES